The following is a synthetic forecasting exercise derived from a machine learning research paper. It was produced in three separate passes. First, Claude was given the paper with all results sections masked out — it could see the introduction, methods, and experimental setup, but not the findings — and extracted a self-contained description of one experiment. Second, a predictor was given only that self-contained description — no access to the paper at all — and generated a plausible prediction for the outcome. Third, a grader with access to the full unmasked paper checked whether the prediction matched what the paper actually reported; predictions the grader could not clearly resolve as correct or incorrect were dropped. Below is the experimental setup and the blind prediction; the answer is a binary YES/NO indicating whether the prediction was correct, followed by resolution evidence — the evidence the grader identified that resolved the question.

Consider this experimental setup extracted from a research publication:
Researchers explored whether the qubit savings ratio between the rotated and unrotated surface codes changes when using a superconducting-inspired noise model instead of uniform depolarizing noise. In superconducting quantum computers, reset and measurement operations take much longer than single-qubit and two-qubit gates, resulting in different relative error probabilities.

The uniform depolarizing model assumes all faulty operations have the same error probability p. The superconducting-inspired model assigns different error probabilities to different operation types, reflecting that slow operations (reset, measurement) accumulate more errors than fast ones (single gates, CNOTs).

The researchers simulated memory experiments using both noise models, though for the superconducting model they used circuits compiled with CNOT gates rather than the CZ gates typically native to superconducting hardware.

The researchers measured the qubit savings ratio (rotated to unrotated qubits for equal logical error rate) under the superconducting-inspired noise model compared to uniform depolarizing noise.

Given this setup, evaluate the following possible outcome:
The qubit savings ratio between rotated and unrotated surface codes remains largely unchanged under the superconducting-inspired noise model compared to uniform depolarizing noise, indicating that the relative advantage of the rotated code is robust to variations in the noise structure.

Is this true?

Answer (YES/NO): YES